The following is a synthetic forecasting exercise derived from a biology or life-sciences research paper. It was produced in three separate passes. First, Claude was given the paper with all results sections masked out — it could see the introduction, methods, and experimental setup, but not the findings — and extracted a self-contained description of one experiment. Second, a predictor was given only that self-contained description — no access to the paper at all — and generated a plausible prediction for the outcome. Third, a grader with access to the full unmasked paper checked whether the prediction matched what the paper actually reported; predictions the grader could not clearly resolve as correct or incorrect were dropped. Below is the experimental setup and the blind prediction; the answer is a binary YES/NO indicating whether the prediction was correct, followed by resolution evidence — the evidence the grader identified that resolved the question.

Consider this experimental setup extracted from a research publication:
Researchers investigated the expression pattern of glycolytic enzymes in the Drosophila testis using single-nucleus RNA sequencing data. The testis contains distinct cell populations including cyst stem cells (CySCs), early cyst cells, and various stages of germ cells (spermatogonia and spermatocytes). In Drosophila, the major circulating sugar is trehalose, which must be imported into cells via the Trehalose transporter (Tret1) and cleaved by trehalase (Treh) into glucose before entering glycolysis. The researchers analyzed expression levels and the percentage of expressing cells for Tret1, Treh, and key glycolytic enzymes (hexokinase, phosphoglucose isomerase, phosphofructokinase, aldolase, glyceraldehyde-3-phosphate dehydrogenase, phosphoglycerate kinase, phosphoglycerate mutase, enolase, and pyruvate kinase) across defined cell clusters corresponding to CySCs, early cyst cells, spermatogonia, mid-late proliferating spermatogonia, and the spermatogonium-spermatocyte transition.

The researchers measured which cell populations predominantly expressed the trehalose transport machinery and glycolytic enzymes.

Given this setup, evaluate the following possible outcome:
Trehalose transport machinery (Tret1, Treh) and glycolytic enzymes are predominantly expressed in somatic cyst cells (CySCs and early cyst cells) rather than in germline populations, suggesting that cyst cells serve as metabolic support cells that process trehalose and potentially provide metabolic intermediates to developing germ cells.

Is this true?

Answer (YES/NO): NO